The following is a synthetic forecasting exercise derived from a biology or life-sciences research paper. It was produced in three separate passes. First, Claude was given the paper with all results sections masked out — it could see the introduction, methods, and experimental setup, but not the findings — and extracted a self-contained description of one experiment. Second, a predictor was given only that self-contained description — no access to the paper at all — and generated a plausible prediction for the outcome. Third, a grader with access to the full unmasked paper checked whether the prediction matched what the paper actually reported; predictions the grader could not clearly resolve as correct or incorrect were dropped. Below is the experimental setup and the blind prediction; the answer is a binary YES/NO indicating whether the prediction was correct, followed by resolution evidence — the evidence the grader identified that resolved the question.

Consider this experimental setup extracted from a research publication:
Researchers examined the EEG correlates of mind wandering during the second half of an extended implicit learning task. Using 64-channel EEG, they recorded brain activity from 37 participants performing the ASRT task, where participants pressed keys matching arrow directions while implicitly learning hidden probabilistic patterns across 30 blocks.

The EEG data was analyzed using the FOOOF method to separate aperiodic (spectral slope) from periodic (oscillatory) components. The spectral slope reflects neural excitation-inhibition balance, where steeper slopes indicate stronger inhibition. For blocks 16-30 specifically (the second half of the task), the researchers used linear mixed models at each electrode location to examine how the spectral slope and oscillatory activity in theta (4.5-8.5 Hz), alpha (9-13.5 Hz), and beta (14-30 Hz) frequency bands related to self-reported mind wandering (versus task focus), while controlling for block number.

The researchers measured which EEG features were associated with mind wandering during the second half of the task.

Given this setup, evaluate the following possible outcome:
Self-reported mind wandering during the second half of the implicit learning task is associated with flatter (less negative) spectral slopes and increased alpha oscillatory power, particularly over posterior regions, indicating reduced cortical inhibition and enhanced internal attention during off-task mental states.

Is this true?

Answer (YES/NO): NO